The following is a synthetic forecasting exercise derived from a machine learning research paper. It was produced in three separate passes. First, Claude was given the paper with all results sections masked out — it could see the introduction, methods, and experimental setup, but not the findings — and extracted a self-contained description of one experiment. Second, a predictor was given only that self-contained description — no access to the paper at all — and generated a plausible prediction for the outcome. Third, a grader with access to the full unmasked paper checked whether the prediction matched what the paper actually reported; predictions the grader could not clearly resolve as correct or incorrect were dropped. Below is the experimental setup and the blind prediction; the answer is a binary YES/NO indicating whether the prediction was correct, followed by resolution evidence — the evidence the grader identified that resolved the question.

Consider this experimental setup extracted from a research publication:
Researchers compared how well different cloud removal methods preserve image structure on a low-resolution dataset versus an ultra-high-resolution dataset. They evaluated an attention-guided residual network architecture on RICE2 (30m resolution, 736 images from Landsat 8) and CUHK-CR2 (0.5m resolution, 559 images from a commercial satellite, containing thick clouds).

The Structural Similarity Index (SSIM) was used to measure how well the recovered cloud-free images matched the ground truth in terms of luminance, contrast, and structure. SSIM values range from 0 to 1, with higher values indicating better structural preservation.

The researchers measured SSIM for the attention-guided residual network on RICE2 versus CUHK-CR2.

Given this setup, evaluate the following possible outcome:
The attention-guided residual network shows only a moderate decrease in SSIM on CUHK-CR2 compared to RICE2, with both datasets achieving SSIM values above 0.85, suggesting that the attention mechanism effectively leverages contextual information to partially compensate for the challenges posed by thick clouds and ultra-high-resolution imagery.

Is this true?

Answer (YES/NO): NO